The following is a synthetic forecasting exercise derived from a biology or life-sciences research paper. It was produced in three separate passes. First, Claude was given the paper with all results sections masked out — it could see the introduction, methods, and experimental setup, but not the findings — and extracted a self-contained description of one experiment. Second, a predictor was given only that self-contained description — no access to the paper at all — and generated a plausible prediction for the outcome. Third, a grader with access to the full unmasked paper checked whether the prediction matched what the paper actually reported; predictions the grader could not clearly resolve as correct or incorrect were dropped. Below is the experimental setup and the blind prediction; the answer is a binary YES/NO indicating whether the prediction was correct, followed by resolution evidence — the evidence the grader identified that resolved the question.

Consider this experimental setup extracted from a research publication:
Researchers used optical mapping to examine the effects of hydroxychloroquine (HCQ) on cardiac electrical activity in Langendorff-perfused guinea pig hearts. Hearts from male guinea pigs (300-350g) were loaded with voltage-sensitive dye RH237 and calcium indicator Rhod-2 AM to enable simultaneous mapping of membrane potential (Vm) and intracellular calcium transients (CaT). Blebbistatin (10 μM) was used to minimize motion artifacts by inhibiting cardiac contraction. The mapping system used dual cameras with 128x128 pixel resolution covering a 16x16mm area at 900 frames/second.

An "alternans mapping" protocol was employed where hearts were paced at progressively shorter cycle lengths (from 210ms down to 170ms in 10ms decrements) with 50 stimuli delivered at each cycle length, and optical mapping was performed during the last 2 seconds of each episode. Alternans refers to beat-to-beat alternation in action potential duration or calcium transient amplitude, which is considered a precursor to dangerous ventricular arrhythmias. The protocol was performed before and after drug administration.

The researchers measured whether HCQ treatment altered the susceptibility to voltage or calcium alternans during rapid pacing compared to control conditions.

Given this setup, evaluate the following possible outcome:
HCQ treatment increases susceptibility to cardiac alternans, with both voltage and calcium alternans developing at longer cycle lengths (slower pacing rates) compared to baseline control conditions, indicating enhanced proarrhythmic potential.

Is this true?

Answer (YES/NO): NO